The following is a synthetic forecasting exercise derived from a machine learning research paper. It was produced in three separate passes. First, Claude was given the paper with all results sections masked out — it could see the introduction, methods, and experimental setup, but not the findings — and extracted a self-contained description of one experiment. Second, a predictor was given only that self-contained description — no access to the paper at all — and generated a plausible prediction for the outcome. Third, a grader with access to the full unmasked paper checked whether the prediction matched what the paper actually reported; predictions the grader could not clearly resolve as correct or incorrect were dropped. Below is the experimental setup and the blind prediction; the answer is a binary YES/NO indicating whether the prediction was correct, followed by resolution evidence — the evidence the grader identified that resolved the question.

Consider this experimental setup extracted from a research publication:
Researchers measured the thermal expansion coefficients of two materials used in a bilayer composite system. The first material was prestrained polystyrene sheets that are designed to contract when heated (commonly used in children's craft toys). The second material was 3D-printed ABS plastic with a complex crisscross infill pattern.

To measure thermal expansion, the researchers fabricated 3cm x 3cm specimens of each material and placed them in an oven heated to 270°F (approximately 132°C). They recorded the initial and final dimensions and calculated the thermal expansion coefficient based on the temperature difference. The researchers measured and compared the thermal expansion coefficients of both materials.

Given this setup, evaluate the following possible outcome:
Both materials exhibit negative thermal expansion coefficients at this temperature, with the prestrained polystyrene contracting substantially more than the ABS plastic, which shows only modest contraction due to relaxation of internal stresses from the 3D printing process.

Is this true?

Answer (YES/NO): YES